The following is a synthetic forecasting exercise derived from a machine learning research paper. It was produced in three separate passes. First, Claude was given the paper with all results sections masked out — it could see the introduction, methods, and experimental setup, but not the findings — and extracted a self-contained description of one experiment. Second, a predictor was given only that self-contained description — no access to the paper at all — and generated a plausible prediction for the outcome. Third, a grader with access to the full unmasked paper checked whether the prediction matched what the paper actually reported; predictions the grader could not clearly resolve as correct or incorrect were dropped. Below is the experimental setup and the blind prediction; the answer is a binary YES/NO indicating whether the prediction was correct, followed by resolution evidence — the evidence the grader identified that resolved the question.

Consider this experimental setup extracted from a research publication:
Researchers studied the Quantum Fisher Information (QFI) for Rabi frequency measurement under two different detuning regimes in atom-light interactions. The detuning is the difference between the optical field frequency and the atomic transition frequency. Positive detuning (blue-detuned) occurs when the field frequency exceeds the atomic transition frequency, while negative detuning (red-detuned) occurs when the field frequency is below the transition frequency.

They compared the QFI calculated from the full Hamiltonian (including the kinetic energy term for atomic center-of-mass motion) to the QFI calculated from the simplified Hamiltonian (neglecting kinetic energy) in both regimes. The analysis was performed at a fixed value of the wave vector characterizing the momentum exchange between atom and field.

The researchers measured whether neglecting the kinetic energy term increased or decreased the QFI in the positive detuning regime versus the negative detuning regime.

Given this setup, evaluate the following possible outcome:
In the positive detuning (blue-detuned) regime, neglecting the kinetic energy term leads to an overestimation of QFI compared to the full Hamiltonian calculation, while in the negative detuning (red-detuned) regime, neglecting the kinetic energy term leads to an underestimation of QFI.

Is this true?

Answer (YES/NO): NO